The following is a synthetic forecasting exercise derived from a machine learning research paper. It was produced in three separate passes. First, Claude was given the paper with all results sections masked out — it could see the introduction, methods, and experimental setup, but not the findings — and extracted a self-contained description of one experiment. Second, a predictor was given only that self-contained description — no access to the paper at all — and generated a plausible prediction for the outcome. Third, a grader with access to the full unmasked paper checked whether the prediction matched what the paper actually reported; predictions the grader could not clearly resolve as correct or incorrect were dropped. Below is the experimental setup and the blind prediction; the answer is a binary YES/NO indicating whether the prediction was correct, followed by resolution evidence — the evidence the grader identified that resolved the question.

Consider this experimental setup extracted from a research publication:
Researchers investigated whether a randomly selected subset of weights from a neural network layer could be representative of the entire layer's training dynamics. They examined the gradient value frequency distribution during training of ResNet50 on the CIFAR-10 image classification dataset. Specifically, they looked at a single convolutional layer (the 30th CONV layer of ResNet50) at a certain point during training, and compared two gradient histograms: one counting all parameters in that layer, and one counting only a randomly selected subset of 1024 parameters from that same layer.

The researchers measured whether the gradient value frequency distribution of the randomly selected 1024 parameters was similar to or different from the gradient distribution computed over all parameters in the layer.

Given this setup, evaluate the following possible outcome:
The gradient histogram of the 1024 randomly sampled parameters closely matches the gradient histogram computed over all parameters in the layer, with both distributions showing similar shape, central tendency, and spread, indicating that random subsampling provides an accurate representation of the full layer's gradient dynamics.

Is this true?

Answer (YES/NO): YES